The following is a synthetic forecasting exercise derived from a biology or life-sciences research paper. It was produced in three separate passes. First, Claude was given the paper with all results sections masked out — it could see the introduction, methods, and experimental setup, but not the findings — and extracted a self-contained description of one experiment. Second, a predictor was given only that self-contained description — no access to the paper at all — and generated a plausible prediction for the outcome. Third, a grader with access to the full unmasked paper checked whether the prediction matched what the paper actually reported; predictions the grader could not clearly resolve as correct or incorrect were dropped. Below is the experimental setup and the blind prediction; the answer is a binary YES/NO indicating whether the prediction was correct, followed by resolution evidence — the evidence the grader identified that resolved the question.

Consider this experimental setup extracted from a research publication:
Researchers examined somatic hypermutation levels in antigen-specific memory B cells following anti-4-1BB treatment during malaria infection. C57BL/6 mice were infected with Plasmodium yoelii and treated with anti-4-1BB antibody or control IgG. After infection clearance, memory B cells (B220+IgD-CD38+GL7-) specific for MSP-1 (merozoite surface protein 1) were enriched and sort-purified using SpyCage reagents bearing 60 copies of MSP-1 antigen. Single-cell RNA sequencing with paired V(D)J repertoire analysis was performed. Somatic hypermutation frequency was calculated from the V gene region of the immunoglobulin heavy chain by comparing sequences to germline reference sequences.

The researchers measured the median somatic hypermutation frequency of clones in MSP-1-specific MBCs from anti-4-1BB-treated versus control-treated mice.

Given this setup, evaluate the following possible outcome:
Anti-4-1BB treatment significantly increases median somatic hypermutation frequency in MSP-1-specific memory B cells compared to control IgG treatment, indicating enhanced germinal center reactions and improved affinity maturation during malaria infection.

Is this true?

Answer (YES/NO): NO